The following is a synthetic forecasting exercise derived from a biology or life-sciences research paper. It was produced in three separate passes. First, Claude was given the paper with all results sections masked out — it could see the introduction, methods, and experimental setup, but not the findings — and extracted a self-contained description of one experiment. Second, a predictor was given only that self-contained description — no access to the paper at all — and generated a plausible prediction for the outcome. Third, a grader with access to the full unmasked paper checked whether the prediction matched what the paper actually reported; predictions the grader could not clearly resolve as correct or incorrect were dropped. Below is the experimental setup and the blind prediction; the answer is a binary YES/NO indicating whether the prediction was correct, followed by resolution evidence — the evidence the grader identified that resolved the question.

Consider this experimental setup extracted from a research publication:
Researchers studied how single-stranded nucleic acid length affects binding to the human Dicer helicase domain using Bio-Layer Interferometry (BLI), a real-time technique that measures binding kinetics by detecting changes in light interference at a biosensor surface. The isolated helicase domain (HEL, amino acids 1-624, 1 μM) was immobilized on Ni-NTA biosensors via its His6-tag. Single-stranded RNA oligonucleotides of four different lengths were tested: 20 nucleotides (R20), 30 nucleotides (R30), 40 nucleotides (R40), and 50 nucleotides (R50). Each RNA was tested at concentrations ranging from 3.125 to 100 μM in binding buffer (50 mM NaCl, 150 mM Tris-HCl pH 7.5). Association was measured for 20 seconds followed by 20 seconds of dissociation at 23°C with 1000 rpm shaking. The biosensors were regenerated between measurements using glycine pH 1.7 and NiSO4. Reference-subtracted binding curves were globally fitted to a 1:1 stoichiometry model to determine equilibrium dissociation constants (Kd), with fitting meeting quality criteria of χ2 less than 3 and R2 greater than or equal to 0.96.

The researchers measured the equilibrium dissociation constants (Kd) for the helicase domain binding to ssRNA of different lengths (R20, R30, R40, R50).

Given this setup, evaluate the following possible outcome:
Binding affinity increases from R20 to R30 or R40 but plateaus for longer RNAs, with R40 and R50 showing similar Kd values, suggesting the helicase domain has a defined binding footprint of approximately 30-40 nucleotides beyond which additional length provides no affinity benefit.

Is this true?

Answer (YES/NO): NO